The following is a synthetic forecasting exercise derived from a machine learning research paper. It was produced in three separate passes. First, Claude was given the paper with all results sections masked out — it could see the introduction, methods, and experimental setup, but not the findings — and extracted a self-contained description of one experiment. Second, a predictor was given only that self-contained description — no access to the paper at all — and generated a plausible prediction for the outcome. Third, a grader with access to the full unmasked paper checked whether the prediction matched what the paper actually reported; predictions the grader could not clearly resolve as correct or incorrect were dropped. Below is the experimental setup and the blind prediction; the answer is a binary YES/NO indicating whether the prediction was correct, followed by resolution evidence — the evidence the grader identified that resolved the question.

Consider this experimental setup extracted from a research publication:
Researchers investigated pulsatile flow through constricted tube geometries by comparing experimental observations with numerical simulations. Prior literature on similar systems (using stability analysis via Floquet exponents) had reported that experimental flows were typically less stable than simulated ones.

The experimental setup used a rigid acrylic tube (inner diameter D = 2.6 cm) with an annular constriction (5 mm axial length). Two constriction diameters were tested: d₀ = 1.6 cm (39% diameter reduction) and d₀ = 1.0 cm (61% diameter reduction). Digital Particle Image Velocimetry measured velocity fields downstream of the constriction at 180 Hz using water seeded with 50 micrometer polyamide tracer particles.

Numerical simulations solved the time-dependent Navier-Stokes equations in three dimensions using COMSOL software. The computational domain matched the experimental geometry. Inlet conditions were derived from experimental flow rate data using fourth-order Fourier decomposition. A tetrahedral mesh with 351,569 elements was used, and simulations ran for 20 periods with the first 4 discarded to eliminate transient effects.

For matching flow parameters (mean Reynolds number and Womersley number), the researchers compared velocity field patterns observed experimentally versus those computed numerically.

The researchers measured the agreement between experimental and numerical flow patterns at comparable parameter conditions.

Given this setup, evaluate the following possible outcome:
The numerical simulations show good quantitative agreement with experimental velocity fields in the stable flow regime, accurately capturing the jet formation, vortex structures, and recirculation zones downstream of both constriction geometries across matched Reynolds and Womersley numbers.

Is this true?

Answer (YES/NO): YES